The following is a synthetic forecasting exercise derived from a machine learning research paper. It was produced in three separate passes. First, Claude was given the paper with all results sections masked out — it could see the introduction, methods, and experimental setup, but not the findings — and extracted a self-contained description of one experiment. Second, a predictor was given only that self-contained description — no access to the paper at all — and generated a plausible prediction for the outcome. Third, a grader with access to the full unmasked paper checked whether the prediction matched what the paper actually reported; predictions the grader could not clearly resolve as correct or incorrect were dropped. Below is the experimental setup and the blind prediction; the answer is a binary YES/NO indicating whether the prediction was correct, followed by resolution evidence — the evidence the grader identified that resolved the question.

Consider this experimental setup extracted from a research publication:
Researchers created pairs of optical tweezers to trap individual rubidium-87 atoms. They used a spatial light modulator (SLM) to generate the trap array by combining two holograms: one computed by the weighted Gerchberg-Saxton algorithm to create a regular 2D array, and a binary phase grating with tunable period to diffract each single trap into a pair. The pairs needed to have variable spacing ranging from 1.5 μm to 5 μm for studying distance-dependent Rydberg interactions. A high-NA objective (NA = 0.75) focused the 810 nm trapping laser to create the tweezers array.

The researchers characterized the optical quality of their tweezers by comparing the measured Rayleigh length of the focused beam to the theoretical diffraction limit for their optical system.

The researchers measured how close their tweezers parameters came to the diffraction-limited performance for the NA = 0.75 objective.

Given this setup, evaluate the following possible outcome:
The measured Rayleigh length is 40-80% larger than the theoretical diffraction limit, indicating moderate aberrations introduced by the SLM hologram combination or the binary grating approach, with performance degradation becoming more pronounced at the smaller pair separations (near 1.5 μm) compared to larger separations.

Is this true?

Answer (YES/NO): NO